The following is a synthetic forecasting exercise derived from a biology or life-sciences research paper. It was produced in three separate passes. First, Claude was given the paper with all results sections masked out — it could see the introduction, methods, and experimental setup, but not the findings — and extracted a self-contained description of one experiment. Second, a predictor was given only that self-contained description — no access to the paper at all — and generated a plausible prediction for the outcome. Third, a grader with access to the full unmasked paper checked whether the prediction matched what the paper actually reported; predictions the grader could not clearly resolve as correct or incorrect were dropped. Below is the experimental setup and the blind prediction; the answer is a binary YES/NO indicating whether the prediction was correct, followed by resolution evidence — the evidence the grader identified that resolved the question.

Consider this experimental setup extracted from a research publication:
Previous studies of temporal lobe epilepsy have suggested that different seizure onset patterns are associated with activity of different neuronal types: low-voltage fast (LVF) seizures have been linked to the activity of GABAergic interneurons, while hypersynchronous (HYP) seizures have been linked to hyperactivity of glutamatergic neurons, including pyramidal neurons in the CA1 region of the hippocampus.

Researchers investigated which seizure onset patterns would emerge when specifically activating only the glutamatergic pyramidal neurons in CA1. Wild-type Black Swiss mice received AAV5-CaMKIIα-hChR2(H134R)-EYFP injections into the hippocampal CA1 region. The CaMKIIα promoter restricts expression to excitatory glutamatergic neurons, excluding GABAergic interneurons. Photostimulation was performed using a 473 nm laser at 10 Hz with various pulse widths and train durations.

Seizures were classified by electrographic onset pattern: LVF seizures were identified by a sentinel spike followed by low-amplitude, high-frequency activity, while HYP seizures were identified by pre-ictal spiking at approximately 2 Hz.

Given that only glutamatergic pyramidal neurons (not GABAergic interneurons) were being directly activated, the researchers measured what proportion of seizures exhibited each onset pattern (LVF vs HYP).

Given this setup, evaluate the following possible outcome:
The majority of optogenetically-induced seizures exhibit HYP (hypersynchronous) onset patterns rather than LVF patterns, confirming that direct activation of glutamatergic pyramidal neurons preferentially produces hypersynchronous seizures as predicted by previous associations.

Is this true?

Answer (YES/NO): NO